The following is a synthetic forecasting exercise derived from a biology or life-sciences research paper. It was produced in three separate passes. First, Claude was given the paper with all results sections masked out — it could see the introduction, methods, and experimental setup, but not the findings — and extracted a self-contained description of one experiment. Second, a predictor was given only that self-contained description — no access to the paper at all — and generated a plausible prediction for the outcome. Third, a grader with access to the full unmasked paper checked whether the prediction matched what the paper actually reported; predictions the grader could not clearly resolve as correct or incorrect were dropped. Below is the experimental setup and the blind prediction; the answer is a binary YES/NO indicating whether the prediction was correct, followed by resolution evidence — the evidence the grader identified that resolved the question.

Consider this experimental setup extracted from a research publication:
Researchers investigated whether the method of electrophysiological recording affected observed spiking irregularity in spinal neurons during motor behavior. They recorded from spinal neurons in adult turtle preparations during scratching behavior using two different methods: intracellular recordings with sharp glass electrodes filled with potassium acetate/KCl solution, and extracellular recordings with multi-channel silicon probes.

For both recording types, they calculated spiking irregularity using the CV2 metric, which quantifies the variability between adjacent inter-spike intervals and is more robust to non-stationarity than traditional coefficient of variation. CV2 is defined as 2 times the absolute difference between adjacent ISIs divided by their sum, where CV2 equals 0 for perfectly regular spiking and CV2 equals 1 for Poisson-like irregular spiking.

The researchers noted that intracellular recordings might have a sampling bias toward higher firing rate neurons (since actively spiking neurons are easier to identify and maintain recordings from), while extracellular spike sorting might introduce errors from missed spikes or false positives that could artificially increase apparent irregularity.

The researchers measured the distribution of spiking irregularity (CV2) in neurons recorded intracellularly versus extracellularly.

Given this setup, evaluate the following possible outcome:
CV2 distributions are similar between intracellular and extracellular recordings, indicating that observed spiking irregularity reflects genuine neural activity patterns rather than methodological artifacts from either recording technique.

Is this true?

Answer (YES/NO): NO